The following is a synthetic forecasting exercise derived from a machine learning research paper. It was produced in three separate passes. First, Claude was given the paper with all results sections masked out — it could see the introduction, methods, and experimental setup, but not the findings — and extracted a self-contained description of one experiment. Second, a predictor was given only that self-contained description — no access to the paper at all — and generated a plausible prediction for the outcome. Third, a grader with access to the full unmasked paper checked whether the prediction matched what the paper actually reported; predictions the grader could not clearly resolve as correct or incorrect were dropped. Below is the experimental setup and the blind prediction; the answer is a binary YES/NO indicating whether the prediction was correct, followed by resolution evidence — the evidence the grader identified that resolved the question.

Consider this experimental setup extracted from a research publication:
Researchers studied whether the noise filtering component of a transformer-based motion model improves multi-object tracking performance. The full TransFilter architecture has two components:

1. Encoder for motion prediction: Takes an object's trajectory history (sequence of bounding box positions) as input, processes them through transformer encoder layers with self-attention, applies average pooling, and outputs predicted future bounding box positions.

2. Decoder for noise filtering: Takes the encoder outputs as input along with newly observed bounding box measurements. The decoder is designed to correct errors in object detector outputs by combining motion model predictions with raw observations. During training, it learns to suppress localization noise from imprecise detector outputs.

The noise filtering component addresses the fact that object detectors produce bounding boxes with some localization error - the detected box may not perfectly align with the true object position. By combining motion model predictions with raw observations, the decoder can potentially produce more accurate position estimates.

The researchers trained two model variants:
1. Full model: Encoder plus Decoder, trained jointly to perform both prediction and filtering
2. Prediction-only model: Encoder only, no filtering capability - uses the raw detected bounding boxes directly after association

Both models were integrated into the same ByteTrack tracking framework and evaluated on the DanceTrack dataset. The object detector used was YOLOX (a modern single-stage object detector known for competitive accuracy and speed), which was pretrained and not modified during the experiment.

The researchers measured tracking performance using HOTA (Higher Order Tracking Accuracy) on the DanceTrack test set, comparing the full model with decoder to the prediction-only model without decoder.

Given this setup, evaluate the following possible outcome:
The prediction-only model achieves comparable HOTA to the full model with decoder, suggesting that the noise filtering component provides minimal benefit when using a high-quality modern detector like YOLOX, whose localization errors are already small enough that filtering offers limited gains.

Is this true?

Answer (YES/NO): YES